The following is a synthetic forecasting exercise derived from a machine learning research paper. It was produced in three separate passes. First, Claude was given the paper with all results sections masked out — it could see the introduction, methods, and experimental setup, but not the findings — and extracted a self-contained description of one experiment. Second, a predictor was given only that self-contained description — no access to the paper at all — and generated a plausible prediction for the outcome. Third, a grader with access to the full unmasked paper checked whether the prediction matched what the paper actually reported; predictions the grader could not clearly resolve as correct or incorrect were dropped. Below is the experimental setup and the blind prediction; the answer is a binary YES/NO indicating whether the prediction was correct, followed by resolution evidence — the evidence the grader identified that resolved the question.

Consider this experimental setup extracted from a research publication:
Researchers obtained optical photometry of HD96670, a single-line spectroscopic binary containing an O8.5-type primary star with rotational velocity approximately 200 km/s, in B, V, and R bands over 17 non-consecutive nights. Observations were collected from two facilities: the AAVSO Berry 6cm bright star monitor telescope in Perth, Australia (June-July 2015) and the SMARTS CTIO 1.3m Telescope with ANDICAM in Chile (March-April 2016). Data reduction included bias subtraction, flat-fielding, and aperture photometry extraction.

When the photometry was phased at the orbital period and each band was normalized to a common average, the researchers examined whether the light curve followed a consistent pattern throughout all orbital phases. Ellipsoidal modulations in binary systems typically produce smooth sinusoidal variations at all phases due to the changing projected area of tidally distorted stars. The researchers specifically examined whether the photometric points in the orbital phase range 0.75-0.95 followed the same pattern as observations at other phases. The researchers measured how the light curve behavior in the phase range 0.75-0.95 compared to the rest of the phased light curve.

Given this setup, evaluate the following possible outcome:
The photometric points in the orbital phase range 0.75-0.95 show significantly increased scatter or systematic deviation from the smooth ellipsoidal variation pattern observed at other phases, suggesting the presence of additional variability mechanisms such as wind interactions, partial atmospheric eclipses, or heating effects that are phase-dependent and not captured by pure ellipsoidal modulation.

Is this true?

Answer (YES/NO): YES